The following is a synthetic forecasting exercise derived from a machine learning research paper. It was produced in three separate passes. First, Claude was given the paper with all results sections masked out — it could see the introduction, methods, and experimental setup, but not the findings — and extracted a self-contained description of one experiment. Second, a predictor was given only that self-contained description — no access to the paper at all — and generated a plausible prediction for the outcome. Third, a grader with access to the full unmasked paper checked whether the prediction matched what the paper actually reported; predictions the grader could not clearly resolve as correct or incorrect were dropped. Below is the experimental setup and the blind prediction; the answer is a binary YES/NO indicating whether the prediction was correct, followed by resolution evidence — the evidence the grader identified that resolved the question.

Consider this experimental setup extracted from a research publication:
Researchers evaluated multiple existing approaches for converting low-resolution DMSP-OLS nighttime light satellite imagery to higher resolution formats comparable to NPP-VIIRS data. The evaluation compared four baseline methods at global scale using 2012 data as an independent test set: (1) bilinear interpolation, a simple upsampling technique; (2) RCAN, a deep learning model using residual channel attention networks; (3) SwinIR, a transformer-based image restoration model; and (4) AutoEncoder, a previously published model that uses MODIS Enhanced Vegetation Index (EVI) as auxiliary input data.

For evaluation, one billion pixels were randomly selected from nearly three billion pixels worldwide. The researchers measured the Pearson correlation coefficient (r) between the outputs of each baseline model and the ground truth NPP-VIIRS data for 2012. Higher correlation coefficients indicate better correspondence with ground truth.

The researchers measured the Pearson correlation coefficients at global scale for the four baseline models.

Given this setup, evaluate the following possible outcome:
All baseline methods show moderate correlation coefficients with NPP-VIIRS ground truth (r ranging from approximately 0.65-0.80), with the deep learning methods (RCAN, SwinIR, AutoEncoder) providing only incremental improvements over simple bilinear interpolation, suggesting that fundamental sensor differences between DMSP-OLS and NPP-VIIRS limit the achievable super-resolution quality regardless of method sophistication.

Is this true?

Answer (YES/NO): NO